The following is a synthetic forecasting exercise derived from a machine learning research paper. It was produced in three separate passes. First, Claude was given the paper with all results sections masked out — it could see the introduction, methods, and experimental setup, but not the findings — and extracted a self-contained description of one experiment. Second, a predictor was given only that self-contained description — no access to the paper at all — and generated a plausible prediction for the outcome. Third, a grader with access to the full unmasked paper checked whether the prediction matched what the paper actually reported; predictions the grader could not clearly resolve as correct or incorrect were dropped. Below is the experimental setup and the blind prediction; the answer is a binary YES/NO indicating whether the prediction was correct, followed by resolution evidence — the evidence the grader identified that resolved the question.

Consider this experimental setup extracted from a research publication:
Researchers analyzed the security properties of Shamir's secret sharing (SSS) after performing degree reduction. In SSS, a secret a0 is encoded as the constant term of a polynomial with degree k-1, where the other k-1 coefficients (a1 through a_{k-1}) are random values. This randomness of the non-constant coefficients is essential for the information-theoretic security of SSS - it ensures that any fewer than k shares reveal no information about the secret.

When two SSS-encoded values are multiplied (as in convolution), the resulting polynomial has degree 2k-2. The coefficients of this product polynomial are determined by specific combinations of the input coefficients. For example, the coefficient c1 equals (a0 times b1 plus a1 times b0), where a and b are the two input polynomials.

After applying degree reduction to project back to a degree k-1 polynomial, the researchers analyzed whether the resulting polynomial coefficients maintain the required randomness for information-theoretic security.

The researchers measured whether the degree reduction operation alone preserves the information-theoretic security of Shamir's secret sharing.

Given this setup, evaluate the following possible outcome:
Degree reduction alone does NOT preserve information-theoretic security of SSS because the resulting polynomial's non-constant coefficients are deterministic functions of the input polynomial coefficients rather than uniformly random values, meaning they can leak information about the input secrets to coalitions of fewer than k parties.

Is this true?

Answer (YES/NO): YES